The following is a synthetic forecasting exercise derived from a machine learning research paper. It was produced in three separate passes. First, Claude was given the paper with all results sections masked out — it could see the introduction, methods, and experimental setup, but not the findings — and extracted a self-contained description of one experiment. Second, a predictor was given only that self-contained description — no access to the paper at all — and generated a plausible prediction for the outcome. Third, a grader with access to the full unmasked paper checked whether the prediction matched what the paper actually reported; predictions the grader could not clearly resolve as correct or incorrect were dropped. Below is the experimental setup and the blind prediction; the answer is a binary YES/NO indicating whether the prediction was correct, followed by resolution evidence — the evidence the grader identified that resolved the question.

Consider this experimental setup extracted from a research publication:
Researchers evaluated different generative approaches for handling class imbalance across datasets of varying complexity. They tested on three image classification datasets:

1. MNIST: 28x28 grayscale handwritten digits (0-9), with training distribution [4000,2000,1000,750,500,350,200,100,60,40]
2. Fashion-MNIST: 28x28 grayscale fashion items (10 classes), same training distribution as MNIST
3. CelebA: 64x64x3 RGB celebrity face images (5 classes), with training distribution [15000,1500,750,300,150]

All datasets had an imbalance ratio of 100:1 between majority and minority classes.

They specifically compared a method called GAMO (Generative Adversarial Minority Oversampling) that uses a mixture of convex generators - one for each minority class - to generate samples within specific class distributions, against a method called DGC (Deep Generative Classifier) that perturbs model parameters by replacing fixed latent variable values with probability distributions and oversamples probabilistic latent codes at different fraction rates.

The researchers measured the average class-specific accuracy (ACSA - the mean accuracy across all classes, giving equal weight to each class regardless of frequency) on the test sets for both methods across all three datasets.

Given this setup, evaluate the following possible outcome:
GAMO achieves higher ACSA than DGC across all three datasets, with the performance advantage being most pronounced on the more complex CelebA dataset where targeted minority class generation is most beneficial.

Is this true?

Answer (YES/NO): NO